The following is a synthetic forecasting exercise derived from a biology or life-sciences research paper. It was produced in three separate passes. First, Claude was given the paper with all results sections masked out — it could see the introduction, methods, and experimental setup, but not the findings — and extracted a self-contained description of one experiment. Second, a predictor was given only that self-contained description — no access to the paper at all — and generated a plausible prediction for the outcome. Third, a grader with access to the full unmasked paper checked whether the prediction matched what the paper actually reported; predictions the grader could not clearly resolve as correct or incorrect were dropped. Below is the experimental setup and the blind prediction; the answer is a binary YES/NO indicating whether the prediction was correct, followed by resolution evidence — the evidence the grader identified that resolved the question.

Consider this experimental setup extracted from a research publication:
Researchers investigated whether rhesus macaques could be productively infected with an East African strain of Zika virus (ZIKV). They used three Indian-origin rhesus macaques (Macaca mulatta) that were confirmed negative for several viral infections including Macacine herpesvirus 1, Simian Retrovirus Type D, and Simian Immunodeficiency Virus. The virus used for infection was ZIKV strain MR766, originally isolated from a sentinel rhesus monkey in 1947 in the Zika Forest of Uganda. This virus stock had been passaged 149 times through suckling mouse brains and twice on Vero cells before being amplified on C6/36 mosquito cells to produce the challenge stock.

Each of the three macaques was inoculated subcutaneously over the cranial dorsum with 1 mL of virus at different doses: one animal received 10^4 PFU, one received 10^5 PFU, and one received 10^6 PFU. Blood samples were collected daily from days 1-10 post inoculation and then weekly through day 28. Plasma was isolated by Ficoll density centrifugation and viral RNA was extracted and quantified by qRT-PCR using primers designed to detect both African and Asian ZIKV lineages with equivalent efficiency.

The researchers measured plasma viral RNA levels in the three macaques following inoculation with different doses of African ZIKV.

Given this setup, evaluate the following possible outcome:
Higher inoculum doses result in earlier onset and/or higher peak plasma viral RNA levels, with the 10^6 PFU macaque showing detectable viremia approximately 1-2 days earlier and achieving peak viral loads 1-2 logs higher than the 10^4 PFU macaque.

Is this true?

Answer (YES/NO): NO